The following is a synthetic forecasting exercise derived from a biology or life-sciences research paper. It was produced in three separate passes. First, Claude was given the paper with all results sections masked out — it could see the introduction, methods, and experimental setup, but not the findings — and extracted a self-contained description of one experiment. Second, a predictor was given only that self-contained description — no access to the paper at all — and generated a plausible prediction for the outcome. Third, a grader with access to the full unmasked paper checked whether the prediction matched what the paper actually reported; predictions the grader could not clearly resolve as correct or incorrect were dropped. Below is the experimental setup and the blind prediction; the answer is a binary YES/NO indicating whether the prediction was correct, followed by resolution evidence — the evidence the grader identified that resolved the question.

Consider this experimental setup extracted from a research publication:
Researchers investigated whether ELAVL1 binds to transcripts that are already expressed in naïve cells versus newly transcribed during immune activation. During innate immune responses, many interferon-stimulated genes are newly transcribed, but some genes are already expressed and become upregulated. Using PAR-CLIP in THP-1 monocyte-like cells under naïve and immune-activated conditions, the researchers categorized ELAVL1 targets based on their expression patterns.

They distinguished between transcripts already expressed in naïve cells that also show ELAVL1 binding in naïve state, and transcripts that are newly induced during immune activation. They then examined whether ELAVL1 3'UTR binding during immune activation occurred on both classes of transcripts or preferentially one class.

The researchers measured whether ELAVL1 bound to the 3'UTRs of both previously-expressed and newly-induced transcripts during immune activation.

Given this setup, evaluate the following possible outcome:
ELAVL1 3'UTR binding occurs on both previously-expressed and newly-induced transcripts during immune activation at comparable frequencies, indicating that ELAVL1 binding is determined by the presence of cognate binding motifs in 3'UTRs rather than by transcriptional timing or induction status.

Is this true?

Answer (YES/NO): NO